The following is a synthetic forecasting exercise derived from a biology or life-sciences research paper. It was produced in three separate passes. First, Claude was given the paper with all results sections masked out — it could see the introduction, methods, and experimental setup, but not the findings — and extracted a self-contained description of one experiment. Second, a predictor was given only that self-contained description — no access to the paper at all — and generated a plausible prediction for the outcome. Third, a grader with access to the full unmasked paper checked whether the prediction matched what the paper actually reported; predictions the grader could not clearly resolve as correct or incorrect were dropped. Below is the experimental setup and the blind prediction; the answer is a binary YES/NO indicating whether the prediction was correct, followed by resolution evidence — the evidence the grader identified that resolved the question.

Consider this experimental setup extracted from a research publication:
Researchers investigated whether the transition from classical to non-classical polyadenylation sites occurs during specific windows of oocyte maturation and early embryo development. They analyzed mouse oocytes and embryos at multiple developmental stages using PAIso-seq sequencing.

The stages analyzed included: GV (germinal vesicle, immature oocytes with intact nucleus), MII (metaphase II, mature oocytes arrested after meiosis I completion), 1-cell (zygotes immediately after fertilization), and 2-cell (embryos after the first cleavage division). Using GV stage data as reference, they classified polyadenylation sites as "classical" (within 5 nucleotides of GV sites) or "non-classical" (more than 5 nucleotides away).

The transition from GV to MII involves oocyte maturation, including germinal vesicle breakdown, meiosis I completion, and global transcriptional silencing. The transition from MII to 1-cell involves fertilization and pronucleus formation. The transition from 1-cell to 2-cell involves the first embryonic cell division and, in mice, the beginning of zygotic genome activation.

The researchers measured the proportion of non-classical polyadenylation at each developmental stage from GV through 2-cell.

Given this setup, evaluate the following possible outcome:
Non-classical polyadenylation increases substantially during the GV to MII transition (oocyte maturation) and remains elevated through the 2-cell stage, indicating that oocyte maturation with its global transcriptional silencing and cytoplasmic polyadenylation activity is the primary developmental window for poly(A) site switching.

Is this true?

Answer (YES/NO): NO